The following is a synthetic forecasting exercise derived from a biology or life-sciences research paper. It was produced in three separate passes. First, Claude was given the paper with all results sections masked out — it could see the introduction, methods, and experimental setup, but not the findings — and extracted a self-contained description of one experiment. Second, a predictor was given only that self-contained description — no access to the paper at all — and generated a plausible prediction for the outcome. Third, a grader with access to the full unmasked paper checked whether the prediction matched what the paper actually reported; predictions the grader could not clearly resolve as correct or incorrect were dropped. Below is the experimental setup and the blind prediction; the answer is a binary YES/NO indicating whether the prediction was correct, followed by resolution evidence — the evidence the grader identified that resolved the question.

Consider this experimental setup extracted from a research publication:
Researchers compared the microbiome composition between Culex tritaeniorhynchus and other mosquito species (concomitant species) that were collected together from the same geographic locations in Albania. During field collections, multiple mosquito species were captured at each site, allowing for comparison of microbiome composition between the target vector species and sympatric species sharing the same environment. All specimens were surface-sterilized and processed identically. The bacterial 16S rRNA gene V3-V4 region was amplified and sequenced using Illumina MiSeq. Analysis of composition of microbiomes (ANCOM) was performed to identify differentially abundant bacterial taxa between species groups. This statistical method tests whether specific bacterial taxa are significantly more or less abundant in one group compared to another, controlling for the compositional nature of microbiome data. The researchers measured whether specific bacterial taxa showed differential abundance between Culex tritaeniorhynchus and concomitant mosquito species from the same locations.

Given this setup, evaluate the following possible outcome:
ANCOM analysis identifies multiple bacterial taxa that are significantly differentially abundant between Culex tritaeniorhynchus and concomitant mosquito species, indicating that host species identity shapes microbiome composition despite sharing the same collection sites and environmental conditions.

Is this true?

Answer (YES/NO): NO